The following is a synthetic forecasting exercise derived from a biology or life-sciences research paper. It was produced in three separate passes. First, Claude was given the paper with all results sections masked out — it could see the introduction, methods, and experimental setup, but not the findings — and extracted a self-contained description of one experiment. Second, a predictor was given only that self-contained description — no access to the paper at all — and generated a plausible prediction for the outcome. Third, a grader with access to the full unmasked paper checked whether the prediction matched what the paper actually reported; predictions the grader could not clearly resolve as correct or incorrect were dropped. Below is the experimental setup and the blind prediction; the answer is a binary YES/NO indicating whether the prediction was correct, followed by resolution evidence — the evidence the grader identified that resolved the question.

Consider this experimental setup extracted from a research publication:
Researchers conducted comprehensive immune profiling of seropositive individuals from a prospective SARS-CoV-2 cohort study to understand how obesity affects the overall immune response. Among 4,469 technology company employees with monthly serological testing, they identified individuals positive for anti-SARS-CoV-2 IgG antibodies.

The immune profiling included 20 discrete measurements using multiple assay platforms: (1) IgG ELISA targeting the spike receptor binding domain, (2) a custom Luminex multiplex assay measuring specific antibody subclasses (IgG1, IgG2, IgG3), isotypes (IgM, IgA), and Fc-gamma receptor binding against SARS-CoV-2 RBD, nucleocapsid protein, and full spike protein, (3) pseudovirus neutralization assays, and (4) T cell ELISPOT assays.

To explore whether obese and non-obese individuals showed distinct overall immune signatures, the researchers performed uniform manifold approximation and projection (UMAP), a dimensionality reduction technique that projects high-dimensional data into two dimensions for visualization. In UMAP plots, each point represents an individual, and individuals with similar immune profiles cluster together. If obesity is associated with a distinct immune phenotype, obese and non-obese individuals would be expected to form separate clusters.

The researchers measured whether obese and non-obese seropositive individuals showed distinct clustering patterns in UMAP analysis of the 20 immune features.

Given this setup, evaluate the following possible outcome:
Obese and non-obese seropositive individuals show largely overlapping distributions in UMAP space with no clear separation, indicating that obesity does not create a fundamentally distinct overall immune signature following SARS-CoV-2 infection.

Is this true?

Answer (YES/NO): YES